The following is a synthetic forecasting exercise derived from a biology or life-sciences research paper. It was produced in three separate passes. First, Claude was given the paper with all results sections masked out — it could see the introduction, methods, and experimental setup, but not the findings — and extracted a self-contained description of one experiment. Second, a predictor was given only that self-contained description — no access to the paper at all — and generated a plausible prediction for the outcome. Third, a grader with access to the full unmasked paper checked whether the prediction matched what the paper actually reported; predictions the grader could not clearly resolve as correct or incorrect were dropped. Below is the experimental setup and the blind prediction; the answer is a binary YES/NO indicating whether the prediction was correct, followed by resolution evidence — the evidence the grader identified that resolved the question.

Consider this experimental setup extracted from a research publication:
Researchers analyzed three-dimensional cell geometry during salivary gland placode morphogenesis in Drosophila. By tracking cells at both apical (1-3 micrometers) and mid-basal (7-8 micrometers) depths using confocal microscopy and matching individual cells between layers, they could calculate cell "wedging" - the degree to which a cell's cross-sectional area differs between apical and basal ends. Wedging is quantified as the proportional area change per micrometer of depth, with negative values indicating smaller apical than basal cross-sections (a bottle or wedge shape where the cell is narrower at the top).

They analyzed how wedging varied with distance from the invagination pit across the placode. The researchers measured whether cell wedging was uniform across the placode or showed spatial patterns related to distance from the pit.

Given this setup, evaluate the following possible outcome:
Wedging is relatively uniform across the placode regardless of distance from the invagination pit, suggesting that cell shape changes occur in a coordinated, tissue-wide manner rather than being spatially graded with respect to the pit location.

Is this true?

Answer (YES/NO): NO